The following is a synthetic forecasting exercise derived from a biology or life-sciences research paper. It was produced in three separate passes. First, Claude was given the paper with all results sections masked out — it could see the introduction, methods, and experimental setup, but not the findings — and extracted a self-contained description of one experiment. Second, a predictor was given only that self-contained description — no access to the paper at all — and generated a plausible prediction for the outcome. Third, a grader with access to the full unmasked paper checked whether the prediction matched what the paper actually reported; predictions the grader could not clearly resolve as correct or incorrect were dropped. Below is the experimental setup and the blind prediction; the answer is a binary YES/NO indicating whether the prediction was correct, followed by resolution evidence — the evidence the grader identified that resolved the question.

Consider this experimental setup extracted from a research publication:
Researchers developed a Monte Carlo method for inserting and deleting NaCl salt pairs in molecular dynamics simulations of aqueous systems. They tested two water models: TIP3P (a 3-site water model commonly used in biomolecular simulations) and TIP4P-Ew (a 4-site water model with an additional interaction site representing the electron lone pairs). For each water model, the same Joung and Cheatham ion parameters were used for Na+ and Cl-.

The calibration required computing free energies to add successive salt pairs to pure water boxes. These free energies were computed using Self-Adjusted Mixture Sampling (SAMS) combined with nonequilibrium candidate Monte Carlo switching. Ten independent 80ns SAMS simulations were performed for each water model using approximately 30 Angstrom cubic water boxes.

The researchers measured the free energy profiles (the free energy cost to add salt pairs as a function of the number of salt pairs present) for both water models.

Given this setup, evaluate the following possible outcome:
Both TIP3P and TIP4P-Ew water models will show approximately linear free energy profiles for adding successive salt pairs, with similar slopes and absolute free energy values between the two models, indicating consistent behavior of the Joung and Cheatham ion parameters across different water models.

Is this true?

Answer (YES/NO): NO